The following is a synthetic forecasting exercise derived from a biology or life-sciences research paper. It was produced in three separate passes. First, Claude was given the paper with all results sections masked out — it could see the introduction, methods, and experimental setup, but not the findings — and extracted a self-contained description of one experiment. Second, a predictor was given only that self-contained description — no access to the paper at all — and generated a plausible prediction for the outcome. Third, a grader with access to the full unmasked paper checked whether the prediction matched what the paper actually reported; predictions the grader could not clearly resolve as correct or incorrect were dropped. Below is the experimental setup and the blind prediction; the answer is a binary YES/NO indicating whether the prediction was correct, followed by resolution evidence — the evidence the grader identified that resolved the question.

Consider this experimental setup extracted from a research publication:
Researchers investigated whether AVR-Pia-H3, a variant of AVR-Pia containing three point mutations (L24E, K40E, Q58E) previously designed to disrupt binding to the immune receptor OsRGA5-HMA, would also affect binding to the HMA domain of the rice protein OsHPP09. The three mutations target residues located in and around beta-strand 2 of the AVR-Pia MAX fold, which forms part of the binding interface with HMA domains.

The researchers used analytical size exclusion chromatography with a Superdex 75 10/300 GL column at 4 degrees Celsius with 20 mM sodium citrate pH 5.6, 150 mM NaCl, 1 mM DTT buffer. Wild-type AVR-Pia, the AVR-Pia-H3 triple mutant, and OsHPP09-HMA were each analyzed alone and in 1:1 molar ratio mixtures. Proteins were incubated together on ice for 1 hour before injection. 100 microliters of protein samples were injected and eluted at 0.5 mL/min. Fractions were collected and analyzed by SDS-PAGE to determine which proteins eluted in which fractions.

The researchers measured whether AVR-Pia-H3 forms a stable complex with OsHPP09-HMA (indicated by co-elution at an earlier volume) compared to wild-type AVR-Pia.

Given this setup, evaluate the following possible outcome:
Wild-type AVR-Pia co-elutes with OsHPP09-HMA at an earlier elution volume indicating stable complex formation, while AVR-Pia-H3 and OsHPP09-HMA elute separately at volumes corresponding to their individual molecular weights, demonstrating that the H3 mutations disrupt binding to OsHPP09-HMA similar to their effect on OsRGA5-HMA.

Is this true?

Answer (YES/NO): YES